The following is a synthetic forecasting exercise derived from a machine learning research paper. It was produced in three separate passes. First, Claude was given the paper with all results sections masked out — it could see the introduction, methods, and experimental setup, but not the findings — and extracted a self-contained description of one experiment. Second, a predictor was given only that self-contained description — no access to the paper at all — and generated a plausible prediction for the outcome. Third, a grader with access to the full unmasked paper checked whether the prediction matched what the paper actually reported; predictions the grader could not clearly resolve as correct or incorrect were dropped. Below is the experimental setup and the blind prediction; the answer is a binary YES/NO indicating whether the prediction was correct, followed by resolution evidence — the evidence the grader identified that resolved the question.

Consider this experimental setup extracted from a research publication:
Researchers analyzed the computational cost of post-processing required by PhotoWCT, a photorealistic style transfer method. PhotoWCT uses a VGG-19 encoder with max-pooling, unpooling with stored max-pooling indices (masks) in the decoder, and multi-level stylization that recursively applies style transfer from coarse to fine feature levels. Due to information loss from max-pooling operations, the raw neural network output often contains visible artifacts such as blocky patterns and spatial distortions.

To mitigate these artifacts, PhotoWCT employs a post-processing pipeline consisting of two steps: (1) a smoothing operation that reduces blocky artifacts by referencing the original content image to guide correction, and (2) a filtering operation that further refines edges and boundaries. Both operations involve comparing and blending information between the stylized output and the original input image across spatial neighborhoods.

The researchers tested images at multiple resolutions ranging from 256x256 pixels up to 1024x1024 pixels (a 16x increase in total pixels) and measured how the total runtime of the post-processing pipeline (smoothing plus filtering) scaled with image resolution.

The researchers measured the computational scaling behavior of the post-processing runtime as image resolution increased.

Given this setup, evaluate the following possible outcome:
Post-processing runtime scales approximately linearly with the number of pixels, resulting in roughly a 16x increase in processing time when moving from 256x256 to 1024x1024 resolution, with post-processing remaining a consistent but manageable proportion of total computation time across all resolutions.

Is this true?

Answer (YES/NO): NO